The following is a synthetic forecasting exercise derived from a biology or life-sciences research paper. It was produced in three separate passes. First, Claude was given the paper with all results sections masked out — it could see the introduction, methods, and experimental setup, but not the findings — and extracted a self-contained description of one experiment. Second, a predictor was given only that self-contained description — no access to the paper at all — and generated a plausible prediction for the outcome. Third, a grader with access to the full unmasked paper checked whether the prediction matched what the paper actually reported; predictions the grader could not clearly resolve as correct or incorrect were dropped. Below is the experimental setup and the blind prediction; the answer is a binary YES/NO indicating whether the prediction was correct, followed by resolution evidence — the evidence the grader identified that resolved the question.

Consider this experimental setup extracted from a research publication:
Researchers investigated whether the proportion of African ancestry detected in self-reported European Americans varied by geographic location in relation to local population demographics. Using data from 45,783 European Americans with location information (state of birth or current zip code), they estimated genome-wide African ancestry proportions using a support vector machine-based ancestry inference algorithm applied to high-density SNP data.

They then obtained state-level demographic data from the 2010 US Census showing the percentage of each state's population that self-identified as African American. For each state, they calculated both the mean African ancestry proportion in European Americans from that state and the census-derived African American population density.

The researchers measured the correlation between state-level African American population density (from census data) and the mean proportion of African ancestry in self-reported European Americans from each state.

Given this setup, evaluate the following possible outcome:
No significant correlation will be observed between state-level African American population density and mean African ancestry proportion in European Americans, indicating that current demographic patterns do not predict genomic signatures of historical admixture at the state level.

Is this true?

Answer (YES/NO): NO